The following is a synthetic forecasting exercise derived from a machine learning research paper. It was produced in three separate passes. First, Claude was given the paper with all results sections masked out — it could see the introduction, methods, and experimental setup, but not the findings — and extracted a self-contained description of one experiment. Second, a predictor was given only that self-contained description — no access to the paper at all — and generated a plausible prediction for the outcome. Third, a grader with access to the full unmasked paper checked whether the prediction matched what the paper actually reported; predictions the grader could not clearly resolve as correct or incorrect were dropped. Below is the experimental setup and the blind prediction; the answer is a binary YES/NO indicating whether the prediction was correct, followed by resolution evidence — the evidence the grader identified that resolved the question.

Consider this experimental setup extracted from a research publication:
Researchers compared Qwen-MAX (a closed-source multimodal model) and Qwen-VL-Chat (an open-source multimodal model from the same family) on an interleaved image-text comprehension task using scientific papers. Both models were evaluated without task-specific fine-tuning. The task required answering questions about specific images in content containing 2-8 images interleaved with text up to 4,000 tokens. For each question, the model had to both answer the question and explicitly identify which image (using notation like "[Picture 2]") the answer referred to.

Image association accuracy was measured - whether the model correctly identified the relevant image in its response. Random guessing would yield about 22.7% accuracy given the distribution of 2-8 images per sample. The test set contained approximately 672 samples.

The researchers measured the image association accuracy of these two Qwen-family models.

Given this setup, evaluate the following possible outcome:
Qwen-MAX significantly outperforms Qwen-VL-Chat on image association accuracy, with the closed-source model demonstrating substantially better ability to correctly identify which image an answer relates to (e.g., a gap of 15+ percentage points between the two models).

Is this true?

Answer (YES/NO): YES